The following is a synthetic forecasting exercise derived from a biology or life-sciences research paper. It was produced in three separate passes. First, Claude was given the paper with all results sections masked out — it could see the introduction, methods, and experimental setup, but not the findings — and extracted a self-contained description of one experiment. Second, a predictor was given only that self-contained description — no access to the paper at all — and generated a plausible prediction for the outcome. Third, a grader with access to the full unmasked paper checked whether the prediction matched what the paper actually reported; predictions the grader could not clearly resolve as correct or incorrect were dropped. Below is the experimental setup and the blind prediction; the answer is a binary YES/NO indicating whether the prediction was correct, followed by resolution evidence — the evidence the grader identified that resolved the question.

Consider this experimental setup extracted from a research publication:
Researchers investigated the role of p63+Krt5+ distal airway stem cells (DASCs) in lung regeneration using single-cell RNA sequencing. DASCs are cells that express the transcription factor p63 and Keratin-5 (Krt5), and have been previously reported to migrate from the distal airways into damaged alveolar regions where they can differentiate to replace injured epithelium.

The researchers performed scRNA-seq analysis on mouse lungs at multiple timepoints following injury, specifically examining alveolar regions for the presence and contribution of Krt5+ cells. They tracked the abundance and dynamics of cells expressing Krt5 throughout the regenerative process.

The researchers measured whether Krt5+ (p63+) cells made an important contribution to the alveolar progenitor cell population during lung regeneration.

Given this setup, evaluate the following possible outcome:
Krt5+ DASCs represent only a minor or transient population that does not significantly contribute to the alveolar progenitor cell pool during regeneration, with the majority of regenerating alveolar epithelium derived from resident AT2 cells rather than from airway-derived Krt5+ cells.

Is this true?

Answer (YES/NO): NO